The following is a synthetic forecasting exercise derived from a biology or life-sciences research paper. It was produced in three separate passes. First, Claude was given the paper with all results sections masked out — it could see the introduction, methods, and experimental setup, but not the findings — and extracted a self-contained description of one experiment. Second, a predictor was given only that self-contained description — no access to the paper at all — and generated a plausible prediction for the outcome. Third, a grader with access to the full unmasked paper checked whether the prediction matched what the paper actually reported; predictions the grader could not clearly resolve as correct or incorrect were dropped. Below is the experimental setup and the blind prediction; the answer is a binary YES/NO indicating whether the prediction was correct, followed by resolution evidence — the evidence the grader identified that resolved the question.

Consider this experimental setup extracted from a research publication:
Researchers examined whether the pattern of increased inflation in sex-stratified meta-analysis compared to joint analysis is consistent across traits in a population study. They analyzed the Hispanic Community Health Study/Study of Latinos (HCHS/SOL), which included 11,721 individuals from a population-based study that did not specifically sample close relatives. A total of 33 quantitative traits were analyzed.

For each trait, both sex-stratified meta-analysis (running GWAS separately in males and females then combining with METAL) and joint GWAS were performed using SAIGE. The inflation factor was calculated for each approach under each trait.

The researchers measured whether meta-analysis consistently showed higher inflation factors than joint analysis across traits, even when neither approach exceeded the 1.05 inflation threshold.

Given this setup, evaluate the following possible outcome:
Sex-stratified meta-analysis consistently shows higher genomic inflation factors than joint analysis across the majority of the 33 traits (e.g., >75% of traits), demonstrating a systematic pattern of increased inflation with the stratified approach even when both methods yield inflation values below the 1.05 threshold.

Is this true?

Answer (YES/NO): YES